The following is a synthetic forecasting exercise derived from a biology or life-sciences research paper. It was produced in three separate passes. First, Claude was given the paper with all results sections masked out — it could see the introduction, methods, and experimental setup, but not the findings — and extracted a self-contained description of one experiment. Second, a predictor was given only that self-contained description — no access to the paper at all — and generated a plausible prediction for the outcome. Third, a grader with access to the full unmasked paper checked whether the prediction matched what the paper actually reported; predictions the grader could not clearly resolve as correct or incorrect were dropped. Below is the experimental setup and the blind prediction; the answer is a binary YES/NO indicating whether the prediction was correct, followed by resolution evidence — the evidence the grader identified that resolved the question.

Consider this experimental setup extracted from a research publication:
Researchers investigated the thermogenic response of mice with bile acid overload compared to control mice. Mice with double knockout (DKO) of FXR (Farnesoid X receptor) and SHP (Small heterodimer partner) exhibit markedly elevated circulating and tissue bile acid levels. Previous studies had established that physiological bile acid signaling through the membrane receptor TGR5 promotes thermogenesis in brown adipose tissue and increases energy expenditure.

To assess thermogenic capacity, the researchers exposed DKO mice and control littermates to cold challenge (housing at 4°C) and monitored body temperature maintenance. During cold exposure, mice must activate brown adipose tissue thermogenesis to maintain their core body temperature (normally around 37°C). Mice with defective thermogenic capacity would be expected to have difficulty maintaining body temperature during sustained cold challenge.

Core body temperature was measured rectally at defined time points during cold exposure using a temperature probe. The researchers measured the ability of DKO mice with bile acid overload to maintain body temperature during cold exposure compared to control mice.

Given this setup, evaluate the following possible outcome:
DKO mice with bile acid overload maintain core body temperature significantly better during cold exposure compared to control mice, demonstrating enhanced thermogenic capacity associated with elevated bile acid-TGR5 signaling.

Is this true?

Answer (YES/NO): NO